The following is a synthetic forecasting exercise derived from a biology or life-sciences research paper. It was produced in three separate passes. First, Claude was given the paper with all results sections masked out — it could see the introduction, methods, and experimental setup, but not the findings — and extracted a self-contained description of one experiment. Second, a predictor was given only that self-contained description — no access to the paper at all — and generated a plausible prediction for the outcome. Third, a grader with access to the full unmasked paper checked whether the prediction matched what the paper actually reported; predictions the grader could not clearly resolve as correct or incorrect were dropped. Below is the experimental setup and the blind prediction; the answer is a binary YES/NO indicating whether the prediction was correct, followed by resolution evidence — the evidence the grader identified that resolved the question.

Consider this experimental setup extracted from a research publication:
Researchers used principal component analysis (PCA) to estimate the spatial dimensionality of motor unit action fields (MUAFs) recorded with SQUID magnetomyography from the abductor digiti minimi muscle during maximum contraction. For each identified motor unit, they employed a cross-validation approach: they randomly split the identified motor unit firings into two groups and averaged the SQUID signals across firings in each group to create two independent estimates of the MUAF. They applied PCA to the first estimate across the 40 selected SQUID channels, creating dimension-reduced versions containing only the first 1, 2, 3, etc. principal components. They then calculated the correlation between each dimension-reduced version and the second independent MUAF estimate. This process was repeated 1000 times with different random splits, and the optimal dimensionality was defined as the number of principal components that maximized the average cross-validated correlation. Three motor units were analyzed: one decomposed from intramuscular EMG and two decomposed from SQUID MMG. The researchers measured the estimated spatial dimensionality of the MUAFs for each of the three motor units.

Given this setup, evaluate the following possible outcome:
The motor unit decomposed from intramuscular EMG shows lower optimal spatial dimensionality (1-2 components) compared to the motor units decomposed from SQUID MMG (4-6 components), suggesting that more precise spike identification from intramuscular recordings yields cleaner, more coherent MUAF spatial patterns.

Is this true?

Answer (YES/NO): NO